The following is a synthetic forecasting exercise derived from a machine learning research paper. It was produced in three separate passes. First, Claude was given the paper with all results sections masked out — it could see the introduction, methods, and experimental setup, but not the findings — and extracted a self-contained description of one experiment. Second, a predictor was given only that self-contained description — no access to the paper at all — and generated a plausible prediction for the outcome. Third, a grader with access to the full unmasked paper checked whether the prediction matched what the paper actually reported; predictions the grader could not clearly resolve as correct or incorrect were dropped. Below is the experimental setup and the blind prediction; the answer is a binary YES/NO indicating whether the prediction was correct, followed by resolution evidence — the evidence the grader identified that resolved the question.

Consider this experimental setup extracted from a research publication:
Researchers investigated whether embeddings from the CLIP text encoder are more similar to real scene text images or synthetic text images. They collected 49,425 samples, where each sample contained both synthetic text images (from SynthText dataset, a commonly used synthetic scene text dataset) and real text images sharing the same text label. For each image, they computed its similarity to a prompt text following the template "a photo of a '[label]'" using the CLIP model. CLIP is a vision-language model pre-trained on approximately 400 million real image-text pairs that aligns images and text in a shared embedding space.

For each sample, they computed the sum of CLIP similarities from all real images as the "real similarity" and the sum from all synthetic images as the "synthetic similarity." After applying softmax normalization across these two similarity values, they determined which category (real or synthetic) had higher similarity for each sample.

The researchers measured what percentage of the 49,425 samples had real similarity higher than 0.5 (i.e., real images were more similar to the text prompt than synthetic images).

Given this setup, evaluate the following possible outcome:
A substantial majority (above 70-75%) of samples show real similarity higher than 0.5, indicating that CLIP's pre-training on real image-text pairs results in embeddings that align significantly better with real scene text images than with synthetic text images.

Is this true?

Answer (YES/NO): NO